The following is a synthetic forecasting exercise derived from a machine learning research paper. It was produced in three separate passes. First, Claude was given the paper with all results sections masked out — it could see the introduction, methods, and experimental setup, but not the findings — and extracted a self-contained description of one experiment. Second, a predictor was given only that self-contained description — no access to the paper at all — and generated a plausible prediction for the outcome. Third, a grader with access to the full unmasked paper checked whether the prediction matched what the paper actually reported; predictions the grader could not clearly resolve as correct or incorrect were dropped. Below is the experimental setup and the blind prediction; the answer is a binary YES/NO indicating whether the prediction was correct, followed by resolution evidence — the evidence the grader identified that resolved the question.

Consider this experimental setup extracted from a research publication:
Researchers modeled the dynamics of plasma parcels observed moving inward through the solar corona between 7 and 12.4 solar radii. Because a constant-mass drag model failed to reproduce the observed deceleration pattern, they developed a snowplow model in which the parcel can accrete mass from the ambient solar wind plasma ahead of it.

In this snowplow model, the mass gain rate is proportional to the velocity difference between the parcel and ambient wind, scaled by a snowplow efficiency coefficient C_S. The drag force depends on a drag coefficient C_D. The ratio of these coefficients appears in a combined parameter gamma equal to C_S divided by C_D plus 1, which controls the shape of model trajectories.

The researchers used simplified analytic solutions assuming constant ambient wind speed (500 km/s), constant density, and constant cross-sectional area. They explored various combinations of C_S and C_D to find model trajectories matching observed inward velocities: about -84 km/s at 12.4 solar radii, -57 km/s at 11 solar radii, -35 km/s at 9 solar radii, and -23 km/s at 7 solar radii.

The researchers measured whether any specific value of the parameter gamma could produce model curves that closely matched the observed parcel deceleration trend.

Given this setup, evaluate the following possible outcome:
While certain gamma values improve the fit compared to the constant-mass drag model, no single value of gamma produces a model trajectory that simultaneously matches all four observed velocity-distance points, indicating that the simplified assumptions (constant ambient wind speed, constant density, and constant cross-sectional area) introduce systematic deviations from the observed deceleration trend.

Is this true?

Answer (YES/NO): NO